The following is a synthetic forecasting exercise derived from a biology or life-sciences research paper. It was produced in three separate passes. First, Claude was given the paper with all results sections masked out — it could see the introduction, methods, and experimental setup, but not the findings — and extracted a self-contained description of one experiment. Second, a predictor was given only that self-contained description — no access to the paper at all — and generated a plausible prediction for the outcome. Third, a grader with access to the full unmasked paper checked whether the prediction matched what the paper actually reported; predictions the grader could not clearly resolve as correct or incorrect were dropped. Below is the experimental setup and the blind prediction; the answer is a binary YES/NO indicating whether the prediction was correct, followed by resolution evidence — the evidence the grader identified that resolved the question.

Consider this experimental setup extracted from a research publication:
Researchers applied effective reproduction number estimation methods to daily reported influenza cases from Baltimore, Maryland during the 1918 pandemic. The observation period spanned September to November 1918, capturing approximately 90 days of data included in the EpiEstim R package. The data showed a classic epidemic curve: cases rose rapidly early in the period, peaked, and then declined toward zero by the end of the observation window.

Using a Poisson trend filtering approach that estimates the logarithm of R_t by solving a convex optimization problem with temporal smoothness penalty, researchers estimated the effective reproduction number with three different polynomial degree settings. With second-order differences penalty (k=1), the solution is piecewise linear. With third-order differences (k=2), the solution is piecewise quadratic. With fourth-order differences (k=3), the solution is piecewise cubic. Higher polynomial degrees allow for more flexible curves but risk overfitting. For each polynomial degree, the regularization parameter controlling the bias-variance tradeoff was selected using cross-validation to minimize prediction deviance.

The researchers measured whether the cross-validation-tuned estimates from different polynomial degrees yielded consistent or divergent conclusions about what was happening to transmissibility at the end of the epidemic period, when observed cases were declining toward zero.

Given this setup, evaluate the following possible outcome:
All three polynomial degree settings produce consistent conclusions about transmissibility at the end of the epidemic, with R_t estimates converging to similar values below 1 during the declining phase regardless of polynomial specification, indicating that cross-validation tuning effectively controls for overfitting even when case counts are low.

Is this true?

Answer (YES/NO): NO